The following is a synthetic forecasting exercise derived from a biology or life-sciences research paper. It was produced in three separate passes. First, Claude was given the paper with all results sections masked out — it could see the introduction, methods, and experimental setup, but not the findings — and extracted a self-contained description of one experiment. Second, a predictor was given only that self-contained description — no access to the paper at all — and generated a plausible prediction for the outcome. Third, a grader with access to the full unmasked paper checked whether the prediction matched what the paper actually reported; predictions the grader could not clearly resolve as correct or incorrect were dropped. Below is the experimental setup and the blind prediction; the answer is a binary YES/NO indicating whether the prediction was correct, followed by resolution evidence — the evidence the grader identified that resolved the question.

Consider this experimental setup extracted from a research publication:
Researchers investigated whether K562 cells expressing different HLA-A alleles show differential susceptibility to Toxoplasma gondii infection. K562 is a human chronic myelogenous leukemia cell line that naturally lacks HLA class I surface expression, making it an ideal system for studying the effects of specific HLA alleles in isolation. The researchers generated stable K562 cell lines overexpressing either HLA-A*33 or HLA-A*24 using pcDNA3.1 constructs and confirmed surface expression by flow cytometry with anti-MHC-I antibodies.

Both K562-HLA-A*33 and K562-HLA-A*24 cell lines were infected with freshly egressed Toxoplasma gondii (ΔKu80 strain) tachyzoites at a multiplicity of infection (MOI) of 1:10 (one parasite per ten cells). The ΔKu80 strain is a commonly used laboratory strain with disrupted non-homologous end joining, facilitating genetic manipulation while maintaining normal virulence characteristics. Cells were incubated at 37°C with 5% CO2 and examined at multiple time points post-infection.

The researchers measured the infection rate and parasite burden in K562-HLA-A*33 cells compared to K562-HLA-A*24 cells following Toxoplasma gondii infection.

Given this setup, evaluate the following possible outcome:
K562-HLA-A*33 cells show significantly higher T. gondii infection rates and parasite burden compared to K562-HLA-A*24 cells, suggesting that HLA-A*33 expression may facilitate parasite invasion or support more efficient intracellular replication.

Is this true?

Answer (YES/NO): NO